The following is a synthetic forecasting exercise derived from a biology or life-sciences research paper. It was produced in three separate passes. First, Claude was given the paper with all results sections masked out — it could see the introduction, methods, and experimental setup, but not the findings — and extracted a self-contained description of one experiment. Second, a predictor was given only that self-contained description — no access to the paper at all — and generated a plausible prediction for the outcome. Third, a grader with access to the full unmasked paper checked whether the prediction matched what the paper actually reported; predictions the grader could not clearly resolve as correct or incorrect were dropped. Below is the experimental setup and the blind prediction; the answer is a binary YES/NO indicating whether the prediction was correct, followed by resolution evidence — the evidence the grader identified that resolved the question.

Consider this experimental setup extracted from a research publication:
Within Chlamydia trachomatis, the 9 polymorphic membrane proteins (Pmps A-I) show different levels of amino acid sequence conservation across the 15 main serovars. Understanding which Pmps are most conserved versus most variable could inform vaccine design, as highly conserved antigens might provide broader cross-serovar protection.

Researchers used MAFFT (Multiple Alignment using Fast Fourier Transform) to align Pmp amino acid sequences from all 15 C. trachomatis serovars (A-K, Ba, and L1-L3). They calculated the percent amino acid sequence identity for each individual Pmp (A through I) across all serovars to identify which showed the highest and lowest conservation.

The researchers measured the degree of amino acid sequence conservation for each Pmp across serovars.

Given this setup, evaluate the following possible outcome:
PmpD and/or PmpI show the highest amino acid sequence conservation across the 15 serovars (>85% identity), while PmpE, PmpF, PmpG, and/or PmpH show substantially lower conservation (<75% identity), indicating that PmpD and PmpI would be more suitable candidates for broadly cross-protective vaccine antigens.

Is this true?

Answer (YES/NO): NO